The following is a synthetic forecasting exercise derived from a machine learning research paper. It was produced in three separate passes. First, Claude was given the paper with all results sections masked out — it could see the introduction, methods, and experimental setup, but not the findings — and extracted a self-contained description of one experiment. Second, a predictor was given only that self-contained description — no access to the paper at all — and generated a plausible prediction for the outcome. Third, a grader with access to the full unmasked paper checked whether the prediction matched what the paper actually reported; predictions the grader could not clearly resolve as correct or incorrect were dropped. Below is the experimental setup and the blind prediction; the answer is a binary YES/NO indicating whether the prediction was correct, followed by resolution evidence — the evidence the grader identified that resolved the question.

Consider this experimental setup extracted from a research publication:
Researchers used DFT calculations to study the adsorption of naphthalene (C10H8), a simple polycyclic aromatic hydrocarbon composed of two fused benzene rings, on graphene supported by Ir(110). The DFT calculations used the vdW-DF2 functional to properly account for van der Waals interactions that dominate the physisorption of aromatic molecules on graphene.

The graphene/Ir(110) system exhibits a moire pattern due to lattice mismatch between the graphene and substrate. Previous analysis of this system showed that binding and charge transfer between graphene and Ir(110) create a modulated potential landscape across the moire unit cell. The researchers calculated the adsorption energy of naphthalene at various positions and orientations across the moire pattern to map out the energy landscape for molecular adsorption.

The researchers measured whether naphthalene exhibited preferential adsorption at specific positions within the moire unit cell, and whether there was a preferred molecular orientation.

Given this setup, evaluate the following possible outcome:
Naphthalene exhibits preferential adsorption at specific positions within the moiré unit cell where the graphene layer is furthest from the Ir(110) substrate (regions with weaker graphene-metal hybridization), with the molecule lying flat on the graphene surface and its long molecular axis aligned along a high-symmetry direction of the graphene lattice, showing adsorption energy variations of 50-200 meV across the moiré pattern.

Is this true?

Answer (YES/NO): NO